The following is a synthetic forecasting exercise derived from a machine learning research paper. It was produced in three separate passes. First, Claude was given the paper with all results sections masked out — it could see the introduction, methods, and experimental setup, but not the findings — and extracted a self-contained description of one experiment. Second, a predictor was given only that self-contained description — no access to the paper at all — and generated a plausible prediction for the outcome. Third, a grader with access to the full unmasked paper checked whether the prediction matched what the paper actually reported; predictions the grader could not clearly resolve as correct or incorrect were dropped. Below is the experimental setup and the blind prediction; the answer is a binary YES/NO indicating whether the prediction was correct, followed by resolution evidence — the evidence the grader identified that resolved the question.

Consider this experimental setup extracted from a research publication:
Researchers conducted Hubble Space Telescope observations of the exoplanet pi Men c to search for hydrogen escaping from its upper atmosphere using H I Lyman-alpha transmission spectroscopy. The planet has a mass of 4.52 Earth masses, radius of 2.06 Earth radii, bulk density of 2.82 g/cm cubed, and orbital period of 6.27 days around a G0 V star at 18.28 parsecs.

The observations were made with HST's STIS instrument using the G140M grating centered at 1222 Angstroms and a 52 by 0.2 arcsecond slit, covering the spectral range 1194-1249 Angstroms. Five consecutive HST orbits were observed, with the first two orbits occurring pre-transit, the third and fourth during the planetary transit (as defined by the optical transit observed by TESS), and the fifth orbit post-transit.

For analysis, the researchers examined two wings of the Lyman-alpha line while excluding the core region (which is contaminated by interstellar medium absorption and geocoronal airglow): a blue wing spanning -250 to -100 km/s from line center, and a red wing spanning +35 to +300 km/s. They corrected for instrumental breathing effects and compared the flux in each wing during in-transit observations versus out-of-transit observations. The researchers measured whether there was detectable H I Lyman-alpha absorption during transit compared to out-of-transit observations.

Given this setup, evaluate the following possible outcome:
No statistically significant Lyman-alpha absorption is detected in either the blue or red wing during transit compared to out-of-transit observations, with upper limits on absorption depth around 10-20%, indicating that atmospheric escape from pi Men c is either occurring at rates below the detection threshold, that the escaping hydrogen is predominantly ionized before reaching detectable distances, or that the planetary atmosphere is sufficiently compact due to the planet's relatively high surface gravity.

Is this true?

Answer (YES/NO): NO